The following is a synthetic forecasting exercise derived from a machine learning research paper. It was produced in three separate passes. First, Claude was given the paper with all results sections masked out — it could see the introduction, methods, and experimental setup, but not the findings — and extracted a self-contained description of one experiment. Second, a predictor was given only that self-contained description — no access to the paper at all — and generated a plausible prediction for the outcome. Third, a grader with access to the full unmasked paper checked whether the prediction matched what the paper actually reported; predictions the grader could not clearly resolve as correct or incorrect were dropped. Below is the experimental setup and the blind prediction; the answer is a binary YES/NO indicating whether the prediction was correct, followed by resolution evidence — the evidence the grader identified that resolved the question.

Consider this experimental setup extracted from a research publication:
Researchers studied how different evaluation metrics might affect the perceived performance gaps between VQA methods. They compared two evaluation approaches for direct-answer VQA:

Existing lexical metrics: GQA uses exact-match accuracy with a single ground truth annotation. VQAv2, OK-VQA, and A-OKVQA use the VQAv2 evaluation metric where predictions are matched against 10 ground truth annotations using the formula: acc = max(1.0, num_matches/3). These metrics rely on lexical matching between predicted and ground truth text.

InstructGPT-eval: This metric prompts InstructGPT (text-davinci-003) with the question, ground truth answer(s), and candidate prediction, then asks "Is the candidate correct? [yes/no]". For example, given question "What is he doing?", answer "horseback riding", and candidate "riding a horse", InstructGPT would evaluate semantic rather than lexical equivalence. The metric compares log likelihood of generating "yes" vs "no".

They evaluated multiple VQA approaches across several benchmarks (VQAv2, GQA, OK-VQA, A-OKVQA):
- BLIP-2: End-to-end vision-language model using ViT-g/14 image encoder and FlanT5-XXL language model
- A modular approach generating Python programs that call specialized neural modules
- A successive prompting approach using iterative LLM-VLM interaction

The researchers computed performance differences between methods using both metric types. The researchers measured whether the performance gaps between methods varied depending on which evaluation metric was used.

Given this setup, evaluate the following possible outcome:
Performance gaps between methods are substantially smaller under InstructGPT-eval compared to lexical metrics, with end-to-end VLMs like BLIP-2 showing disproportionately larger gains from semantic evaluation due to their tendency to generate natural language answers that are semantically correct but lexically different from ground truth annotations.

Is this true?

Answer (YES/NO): NO